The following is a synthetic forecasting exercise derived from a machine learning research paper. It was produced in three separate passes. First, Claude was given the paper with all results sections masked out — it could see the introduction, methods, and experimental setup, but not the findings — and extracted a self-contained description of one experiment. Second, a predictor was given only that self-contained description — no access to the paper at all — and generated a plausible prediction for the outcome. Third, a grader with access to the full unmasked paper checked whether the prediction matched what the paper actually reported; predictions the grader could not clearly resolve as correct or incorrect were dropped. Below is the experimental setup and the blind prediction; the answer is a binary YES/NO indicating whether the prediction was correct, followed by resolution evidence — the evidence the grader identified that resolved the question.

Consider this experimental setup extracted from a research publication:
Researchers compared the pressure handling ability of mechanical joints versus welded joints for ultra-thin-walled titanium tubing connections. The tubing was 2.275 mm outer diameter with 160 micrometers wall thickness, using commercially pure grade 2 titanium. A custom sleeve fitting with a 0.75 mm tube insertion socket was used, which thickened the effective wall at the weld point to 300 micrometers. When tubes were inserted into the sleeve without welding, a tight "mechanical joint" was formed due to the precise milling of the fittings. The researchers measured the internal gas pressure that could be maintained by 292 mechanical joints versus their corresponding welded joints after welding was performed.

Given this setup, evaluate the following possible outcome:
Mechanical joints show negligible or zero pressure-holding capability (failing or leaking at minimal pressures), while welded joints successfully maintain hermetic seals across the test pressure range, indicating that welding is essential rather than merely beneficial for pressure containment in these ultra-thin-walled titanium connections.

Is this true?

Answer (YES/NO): NO